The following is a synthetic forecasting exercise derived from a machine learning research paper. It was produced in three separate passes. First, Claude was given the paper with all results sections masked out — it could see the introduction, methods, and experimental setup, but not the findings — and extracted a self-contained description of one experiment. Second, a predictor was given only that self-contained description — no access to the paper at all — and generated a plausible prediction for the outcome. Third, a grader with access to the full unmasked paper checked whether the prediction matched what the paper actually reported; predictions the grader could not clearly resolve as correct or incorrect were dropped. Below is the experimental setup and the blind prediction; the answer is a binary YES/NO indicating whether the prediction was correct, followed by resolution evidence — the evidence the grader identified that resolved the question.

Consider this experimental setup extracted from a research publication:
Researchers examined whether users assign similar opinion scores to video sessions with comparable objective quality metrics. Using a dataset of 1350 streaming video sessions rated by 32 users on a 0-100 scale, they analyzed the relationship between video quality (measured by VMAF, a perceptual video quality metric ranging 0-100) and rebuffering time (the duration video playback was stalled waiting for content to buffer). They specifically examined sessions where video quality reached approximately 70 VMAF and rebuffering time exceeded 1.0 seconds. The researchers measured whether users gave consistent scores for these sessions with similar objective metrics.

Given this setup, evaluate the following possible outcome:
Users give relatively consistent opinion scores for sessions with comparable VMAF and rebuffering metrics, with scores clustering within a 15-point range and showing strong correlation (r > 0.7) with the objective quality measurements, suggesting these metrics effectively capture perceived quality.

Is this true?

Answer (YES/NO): NO